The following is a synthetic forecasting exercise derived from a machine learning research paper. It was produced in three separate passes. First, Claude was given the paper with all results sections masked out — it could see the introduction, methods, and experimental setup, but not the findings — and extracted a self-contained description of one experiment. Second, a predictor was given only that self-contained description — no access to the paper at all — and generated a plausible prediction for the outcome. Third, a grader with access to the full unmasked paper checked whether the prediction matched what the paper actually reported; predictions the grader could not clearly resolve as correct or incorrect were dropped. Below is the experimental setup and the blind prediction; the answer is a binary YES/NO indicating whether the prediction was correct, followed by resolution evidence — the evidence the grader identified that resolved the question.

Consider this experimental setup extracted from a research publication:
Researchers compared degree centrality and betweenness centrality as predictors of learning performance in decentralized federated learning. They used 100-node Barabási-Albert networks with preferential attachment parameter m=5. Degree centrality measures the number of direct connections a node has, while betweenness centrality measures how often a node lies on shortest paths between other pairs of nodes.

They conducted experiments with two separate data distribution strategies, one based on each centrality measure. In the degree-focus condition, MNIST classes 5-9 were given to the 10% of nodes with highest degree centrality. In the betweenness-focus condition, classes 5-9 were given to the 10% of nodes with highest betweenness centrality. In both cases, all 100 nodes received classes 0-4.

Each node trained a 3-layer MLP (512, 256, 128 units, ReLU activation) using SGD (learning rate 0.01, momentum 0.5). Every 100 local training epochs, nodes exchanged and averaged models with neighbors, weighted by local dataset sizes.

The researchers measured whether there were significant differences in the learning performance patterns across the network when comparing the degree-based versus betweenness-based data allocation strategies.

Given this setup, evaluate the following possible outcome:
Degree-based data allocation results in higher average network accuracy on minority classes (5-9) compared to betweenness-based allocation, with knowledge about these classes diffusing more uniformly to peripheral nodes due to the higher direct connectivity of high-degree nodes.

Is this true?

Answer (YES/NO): NO